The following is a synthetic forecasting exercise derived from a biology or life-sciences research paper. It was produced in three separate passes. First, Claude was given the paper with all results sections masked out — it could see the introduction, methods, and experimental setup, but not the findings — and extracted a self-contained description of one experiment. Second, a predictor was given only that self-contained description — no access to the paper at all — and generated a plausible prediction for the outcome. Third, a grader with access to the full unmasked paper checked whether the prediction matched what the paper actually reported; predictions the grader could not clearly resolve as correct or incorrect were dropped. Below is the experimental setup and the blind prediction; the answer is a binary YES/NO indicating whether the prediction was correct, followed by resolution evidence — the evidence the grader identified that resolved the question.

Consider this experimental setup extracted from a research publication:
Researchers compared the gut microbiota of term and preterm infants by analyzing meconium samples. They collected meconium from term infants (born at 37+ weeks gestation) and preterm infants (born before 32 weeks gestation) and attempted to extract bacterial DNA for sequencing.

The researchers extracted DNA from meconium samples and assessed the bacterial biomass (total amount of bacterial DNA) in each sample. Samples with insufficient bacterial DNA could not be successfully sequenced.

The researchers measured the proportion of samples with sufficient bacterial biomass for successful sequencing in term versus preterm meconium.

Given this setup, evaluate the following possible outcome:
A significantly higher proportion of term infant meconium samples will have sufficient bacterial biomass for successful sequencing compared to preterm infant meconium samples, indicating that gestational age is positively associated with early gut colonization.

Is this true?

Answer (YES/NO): NO